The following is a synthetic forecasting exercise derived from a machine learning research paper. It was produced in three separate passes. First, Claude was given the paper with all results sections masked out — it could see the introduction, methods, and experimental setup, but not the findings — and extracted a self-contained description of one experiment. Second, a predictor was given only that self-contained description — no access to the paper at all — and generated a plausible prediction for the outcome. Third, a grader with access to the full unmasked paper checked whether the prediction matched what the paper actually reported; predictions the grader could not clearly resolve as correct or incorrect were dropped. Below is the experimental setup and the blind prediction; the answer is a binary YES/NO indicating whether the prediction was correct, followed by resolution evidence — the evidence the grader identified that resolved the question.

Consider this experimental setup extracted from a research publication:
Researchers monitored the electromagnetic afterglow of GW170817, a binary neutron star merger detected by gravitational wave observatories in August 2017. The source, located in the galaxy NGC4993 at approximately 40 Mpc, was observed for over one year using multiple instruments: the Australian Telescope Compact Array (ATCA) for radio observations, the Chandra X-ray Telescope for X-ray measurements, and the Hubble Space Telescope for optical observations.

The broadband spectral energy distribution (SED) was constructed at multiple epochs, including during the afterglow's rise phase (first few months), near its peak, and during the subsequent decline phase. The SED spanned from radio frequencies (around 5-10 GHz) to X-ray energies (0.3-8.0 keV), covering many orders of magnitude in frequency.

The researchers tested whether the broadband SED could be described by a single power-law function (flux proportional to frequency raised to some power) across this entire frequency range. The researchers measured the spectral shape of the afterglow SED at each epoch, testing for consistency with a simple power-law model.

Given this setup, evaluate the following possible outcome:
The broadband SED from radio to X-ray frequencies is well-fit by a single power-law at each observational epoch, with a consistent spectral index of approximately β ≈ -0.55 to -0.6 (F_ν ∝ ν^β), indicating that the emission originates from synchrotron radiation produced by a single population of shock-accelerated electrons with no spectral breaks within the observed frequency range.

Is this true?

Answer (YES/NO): YES